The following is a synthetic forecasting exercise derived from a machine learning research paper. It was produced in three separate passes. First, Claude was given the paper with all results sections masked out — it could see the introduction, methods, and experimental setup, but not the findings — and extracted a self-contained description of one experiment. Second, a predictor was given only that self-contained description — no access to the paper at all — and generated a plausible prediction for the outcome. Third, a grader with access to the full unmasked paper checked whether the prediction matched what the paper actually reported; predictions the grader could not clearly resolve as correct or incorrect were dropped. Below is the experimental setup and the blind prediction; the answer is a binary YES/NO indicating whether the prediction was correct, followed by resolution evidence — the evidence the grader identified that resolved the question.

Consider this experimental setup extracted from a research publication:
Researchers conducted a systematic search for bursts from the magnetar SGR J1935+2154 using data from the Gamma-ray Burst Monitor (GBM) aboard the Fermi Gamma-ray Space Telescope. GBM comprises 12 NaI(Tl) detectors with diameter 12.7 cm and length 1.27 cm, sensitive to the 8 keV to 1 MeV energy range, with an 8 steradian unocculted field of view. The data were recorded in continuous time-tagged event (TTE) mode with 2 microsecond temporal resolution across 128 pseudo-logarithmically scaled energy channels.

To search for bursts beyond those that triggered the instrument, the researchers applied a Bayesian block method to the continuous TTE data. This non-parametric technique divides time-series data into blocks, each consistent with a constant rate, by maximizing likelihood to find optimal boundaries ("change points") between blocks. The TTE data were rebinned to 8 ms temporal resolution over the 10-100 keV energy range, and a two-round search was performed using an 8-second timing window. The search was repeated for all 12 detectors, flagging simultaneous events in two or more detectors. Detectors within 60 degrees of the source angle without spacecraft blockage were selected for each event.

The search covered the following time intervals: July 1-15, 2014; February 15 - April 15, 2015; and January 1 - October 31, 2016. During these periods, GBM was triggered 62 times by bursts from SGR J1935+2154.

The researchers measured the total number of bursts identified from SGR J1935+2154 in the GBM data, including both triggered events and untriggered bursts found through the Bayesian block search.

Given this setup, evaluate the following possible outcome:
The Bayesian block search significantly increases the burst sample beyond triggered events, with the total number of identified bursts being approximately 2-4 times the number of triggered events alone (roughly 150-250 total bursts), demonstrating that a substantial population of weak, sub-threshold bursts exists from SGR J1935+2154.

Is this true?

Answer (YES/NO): NO